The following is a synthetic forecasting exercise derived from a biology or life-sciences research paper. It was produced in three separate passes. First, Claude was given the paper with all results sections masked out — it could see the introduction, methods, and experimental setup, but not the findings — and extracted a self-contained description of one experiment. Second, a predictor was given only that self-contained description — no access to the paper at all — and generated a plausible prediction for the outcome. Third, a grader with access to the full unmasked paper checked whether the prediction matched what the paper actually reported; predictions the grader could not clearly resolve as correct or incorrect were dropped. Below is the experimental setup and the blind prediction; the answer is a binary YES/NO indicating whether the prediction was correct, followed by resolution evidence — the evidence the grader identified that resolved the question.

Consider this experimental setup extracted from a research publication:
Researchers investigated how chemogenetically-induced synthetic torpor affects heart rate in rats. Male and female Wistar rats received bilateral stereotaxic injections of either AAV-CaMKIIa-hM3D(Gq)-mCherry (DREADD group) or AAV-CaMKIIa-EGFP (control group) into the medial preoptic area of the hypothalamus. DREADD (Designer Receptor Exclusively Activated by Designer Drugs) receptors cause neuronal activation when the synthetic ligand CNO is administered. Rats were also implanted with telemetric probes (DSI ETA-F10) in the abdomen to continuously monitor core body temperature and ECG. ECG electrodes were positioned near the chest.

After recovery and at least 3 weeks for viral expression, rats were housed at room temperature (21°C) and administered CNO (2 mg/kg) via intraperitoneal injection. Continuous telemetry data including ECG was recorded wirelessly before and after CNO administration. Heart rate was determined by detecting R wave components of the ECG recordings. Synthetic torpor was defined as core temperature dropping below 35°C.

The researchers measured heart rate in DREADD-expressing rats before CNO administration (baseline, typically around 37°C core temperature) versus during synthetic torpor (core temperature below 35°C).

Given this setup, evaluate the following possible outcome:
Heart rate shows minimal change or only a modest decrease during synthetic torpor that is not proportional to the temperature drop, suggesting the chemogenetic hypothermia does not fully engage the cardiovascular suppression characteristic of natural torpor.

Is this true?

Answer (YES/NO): NO